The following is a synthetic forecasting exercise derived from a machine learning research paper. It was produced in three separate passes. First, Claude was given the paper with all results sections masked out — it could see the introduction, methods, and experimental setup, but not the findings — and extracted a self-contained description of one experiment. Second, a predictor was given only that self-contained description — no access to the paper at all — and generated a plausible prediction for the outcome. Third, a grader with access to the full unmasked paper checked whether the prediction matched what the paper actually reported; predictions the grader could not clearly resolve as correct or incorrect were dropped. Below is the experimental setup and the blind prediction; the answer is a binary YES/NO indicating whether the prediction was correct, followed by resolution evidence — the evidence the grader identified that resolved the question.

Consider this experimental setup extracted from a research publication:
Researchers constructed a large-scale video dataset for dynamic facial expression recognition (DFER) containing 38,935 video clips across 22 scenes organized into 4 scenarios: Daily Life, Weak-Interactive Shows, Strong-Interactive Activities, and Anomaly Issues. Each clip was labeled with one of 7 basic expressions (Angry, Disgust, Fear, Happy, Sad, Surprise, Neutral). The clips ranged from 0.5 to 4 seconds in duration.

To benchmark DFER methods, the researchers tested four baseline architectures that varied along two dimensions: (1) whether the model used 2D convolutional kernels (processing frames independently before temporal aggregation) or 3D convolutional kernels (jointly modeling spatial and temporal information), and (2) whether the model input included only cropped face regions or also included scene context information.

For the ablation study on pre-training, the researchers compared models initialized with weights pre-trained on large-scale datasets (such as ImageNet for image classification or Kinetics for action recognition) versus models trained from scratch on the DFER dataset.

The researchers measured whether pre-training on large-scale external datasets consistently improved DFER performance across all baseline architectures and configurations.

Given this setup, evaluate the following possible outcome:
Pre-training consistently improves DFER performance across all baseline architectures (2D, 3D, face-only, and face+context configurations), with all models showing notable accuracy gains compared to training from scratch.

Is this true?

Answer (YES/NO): NO